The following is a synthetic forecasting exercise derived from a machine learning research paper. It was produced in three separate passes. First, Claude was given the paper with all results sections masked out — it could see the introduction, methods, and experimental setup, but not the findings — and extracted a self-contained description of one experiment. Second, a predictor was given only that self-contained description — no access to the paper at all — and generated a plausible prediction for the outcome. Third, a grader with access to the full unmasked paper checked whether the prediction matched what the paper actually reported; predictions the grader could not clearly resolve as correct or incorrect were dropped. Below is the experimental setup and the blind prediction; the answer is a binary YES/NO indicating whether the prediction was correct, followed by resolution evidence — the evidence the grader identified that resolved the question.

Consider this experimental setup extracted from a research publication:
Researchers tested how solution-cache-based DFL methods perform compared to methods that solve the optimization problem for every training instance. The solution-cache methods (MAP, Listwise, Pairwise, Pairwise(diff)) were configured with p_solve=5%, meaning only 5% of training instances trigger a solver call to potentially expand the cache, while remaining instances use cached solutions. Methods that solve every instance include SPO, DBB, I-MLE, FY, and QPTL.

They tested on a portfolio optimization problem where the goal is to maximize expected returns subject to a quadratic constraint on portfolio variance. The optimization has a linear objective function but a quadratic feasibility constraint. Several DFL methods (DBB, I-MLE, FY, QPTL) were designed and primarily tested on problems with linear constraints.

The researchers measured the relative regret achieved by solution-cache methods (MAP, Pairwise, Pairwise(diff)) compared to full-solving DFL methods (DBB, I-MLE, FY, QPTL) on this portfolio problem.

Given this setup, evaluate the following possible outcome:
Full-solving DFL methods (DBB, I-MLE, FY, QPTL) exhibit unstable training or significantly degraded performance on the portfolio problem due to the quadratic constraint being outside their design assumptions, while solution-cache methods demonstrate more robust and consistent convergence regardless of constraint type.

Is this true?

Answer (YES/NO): NO